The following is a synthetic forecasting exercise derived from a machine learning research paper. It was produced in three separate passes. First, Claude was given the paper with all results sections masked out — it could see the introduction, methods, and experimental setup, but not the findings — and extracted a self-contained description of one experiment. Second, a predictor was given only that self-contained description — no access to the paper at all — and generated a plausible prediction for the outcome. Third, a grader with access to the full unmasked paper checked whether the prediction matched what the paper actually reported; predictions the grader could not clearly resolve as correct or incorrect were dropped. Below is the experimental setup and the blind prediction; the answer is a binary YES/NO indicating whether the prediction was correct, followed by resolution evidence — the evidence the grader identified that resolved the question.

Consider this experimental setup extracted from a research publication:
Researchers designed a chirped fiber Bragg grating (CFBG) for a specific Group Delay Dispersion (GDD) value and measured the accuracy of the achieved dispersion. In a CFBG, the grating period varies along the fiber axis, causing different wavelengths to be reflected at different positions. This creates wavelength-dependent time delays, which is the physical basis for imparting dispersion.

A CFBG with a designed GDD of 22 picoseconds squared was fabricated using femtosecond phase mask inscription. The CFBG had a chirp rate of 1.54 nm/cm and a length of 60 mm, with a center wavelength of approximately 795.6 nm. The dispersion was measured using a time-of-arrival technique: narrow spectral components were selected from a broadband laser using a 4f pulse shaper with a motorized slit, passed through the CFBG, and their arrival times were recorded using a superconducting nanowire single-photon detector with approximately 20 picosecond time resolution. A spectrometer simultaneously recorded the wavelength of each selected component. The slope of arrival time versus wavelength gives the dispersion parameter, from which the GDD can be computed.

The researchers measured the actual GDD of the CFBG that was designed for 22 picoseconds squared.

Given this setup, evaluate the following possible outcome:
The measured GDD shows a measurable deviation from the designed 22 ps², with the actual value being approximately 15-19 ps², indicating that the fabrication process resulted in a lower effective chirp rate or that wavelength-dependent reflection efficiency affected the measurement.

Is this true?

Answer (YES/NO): NO